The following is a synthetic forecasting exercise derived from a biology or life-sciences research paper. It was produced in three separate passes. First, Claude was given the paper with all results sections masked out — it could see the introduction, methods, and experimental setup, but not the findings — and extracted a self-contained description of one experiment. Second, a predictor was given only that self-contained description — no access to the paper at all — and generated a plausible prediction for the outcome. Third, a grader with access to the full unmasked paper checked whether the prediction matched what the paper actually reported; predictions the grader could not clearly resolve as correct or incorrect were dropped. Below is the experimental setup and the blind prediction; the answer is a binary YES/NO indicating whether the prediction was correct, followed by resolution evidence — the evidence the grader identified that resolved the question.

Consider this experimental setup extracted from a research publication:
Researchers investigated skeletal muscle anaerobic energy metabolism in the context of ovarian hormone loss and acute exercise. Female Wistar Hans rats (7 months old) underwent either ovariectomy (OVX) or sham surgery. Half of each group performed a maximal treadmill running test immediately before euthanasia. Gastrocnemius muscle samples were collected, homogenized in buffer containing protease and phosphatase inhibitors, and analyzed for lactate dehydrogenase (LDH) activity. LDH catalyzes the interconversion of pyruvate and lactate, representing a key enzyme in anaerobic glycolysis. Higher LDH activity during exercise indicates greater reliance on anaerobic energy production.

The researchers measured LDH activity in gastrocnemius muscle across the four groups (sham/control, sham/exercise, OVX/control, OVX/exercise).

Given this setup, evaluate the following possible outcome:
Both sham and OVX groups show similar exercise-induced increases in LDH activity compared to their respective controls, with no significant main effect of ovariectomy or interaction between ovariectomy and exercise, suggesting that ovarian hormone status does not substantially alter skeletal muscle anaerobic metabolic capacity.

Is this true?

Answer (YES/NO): NO